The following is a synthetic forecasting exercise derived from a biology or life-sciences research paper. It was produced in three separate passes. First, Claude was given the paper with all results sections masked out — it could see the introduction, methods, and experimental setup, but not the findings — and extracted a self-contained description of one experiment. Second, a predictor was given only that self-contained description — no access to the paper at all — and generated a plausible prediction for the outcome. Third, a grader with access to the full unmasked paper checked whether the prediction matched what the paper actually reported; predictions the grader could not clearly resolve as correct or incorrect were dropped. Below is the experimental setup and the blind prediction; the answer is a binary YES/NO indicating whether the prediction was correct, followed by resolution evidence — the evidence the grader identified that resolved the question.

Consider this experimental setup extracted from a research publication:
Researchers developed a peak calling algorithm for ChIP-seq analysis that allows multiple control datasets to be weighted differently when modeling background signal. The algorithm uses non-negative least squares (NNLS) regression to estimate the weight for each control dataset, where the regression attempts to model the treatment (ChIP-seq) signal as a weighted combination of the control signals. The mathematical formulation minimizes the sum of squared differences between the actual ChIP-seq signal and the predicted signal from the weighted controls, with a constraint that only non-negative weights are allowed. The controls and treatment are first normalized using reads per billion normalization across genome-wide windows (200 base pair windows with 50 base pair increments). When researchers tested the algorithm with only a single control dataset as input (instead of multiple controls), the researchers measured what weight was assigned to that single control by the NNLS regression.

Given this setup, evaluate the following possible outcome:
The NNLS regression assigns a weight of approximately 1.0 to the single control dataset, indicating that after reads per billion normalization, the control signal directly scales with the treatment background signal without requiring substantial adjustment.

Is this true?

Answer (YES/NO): YES